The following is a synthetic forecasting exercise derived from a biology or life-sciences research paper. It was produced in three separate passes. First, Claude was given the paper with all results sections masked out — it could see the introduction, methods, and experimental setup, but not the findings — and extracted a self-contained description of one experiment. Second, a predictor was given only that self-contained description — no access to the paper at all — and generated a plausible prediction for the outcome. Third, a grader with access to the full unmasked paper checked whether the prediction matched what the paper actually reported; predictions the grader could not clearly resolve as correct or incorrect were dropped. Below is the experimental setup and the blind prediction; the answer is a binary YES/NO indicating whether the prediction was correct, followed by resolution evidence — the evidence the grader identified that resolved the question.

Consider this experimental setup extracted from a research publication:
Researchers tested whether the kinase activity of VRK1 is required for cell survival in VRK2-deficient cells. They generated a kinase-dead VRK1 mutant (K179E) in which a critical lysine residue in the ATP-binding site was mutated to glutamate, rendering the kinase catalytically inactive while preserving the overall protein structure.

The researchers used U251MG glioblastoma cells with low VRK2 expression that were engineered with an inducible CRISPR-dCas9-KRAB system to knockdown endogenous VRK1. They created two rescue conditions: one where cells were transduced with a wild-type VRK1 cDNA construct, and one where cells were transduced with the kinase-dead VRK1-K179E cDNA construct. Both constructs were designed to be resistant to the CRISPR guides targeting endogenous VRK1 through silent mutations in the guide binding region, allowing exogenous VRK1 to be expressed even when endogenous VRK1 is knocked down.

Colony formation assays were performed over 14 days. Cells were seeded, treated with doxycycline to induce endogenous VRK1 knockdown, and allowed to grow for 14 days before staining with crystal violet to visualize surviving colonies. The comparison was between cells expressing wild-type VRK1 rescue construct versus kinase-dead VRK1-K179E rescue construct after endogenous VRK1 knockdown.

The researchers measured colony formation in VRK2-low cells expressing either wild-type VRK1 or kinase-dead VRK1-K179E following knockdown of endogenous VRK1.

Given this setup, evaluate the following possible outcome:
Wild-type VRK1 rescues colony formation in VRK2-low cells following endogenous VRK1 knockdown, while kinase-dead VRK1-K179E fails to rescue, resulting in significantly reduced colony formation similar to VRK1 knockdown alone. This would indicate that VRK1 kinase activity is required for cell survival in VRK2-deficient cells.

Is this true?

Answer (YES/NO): YES